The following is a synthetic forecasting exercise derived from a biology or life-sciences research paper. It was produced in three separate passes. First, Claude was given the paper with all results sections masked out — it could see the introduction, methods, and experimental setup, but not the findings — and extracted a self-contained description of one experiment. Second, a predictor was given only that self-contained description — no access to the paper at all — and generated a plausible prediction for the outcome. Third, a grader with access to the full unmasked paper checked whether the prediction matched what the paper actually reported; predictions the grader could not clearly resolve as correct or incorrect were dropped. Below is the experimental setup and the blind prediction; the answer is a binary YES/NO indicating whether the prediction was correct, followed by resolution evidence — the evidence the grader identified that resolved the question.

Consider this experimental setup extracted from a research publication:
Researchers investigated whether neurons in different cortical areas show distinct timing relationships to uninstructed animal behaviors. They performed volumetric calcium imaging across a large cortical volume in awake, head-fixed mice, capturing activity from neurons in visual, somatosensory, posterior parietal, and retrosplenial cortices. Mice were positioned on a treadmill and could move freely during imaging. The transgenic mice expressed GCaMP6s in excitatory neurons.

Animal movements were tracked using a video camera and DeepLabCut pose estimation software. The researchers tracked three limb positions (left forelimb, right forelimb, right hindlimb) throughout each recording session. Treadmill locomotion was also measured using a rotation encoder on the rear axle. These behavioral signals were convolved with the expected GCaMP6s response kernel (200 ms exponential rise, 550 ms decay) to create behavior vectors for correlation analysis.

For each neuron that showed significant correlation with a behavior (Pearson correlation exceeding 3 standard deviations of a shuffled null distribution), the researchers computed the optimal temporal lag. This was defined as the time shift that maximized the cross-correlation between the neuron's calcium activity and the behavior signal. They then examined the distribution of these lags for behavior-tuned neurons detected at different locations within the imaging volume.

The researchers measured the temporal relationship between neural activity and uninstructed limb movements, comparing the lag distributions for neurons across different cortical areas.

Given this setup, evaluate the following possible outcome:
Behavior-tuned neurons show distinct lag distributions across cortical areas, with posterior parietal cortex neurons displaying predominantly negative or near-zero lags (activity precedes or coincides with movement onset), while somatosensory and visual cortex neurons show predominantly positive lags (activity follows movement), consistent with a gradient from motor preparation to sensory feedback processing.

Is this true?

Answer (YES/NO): NO